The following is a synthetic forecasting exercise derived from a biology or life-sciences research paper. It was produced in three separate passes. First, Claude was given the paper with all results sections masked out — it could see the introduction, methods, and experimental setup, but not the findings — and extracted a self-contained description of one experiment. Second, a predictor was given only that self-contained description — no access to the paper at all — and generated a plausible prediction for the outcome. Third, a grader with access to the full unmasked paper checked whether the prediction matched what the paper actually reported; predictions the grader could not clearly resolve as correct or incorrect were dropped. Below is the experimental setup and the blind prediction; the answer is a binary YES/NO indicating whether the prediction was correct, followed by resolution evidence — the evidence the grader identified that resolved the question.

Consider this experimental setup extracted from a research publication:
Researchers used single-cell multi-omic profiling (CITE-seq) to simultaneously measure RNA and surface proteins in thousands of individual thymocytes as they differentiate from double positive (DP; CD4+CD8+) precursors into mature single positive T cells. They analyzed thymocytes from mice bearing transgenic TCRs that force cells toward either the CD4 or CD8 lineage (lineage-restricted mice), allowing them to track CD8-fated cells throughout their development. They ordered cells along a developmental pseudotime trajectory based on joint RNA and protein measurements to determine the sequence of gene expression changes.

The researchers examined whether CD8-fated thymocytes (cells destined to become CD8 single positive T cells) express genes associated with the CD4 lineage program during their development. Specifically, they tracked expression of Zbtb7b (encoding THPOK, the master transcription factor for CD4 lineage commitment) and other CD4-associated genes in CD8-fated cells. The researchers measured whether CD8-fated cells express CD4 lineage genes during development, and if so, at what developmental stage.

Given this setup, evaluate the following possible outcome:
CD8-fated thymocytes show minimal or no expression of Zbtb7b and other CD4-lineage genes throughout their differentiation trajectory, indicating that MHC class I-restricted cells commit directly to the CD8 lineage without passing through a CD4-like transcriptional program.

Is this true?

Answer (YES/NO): NO